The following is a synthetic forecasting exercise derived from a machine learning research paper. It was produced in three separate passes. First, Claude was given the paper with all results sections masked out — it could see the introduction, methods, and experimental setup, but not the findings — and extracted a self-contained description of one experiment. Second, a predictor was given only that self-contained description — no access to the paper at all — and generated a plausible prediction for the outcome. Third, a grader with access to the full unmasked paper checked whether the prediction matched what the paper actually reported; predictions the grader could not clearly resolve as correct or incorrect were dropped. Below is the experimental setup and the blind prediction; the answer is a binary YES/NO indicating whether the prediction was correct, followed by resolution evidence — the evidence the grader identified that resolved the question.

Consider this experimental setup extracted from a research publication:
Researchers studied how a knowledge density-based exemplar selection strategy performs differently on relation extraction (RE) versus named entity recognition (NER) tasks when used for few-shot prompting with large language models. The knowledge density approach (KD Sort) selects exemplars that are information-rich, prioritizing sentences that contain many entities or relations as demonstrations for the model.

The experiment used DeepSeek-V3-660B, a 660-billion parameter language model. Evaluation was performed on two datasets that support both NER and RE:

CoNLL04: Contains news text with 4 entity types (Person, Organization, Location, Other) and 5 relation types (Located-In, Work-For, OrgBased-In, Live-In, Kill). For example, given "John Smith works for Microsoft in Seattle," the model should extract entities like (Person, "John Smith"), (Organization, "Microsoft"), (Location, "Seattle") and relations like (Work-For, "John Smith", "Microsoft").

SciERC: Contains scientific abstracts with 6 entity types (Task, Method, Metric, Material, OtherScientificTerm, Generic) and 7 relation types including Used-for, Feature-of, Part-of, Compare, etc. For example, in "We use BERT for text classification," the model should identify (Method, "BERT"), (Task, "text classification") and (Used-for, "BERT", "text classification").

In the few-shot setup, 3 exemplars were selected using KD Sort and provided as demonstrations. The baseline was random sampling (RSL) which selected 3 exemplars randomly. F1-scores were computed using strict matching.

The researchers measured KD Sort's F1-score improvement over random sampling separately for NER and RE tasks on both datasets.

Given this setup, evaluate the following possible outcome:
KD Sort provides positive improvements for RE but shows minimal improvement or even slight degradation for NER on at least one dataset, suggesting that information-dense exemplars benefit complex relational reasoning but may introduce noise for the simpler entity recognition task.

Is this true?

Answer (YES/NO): NO